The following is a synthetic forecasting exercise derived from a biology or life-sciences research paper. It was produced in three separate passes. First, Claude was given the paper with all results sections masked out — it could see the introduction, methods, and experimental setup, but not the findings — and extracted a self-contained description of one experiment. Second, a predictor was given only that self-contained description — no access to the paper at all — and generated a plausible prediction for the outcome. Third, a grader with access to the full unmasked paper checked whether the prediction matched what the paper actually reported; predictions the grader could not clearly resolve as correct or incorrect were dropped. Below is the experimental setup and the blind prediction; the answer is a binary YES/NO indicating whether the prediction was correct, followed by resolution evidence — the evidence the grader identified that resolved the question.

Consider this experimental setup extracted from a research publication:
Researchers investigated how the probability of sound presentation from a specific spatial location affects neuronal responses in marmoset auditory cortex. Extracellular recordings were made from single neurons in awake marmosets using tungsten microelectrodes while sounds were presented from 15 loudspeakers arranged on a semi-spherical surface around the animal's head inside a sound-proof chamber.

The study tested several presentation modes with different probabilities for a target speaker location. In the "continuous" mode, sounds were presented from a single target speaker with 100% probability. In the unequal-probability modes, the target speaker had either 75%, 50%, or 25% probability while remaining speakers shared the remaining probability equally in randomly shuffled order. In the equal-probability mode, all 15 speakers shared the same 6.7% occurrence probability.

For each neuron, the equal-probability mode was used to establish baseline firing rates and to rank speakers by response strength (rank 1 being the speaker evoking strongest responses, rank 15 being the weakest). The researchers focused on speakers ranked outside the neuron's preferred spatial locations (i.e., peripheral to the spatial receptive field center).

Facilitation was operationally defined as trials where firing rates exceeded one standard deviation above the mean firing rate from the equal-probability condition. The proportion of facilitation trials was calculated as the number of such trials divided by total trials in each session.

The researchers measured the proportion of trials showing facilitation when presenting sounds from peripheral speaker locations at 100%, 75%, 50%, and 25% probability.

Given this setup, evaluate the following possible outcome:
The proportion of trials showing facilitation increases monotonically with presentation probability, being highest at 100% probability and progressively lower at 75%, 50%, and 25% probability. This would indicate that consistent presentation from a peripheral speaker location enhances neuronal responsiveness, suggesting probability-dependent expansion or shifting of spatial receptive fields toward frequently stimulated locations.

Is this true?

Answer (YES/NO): NO